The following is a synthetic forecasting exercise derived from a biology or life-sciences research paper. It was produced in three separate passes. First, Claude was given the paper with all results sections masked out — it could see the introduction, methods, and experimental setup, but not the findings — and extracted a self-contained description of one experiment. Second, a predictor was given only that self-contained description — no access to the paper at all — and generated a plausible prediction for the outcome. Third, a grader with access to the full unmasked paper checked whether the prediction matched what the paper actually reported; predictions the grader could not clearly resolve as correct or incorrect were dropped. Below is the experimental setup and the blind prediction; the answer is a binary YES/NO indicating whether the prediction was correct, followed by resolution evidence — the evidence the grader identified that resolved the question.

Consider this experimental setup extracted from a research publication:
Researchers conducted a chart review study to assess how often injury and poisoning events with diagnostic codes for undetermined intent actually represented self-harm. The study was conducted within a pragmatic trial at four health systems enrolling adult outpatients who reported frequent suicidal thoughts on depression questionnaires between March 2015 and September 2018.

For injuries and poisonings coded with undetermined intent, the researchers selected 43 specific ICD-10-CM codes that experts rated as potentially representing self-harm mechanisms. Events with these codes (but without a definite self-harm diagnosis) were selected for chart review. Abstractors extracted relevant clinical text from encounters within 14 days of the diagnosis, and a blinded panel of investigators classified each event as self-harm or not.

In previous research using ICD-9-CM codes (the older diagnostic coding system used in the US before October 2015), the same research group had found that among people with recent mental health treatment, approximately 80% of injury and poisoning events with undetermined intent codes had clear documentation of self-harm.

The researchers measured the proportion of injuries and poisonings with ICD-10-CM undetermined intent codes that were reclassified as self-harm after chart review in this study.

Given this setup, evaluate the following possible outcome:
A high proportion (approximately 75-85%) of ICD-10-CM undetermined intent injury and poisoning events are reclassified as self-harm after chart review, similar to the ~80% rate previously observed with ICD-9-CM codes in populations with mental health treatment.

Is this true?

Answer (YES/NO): NO